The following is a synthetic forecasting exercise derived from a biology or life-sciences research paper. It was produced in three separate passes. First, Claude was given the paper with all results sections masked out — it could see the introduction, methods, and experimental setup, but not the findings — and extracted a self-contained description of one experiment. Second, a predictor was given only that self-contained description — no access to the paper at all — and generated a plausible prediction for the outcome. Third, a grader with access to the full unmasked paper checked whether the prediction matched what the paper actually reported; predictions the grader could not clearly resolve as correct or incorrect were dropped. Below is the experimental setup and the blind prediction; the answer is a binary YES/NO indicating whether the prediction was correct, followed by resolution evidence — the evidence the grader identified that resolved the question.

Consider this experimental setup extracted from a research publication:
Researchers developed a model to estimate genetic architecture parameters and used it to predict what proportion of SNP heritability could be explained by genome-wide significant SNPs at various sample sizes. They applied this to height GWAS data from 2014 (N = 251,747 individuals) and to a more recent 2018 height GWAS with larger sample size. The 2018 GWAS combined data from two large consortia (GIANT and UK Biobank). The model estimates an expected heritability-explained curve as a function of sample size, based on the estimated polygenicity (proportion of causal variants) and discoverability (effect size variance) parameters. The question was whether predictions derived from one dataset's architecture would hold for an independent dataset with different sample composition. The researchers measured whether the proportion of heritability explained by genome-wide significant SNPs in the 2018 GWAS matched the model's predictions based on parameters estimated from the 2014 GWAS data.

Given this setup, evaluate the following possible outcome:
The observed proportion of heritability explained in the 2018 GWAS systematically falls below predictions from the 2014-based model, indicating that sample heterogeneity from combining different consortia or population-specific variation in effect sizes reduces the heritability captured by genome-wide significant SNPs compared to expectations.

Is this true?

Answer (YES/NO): NO